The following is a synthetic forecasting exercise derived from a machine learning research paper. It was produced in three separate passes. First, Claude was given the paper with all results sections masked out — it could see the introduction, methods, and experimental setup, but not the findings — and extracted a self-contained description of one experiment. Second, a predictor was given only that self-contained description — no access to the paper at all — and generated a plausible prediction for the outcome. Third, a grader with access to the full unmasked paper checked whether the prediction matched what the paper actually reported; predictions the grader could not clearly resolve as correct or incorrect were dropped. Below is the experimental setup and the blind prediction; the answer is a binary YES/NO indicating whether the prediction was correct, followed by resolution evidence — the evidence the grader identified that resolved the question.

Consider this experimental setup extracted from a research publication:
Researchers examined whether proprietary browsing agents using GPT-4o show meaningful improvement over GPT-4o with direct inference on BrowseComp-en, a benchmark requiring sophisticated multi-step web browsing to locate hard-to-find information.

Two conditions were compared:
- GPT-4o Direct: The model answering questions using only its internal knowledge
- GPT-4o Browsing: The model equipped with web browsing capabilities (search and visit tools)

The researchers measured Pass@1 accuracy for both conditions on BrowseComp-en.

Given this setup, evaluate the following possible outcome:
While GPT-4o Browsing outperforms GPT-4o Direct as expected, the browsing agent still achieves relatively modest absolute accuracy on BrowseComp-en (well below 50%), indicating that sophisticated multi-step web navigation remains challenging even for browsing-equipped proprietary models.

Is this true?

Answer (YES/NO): YES